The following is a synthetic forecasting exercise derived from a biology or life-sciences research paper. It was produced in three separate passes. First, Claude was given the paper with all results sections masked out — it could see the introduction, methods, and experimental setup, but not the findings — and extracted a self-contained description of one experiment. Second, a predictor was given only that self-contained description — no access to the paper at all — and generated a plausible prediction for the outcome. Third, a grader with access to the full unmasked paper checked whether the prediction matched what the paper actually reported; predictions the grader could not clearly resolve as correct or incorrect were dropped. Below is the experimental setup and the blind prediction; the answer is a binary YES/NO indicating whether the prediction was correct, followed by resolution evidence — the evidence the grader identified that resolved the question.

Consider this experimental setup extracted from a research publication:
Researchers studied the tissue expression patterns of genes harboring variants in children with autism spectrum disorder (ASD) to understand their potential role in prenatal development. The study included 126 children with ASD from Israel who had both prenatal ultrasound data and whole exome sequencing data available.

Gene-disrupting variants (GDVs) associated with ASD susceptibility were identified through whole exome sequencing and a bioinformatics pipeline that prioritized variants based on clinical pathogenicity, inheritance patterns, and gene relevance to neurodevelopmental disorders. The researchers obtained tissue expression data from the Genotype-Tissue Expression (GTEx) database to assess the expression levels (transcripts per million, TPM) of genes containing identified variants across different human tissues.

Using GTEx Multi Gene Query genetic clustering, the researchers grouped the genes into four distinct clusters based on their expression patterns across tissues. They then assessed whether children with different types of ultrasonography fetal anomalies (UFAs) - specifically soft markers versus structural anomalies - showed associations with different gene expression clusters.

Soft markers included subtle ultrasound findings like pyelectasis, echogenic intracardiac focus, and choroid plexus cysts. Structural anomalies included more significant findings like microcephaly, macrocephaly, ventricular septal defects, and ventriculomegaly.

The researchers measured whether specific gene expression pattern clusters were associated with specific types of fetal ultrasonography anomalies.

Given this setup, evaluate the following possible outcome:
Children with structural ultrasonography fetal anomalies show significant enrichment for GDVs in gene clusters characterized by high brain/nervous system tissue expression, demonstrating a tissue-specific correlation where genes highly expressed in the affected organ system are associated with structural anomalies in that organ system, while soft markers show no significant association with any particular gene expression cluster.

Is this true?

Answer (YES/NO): NO